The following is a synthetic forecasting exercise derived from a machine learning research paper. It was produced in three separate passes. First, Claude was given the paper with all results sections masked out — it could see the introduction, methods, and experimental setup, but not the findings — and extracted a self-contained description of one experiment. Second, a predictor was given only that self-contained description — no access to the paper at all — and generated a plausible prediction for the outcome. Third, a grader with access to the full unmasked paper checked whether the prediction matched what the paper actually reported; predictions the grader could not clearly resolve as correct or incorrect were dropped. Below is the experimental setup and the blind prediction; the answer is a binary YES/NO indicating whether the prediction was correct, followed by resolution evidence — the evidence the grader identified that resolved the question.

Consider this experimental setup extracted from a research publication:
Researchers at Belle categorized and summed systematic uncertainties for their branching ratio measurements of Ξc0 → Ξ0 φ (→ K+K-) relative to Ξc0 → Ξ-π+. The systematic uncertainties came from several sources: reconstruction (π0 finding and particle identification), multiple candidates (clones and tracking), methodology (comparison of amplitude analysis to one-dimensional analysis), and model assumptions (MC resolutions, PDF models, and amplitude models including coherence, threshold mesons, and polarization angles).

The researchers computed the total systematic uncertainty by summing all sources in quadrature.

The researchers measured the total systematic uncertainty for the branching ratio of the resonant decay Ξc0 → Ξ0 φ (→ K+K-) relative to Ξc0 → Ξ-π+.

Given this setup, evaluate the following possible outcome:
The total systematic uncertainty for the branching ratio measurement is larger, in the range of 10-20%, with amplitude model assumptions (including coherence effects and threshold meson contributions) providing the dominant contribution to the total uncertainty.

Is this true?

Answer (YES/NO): NO